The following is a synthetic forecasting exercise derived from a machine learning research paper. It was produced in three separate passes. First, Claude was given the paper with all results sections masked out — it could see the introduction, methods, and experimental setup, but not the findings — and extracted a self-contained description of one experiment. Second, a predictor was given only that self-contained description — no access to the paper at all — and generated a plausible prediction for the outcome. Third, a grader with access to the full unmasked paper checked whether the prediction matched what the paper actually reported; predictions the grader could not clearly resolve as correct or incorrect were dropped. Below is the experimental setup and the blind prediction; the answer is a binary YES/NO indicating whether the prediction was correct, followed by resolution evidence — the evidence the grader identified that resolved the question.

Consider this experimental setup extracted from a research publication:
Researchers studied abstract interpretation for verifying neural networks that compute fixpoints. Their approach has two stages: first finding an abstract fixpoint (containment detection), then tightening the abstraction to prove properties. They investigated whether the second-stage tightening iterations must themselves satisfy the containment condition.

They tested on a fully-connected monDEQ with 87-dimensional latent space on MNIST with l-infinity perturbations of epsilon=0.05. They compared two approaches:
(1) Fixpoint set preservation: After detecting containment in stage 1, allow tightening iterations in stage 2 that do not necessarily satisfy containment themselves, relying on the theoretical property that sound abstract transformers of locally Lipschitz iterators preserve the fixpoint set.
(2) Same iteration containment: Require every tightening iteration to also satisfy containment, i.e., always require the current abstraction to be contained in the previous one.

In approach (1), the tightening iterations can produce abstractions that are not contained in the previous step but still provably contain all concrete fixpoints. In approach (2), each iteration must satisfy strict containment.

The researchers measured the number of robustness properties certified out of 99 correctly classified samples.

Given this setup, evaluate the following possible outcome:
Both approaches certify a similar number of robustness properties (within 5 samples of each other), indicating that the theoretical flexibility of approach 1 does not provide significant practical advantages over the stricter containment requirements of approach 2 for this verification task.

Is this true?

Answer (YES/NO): NO